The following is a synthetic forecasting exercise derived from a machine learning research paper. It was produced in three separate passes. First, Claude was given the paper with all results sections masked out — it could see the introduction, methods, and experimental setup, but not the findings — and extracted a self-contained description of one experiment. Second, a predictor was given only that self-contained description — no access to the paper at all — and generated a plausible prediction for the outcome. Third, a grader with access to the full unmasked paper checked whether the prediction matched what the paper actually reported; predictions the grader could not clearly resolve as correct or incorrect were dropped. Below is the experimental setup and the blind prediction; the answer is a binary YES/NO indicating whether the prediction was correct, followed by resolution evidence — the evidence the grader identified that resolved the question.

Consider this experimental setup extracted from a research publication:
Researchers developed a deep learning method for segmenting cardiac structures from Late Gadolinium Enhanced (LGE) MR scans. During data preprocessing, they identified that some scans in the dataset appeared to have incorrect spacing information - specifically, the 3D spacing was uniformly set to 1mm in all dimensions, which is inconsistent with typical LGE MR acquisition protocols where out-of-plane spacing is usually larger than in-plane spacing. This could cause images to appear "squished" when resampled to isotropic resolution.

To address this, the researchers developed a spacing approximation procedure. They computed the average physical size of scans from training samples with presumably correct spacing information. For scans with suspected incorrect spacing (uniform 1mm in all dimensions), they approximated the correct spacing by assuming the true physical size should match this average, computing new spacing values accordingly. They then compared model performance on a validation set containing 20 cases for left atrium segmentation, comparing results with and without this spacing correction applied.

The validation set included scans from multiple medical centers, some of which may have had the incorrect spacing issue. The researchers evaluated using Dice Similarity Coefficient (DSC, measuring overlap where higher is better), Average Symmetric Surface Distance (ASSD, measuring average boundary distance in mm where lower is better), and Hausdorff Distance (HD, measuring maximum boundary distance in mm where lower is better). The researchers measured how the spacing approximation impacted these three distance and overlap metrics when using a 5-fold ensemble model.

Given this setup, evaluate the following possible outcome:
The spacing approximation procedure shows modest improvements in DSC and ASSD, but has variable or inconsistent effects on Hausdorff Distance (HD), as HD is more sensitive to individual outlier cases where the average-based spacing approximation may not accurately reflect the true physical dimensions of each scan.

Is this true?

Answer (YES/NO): NO